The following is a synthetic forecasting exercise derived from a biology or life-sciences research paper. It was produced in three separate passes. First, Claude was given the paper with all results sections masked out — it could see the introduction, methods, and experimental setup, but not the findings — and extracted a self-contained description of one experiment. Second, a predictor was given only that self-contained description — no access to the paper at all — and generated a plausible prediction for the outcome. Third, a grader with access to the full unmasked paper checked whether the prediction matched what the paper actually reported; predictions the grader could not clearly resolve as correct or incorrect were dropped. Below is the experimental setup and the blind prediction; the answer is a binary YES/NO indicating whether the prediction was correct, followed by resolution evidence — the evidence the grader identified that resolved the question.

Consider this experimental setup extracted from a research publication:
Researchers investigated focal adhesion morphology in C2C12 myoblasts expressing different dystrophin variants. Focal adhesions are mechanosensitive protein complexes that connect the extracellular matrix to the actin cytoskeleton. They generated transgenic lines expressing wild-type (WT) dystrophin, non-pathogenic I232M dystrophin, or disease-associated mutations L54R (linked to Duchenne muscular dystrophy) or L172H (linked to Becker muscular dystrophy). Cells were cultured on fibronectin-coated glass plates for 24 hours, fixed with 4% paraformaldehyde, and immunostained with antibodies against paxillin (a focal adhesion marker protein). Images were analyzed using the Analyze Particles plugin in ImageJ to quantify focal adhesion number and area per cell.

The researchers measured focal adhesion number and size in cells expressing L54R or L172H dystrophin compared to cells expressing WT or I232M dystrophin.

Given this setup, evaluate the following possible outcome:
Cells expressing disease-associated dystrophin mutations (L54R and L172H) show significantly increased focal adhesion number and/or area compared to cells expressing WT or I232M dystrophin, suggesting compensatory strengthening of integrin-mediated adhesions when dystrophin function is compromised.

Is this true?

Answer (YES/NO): NO